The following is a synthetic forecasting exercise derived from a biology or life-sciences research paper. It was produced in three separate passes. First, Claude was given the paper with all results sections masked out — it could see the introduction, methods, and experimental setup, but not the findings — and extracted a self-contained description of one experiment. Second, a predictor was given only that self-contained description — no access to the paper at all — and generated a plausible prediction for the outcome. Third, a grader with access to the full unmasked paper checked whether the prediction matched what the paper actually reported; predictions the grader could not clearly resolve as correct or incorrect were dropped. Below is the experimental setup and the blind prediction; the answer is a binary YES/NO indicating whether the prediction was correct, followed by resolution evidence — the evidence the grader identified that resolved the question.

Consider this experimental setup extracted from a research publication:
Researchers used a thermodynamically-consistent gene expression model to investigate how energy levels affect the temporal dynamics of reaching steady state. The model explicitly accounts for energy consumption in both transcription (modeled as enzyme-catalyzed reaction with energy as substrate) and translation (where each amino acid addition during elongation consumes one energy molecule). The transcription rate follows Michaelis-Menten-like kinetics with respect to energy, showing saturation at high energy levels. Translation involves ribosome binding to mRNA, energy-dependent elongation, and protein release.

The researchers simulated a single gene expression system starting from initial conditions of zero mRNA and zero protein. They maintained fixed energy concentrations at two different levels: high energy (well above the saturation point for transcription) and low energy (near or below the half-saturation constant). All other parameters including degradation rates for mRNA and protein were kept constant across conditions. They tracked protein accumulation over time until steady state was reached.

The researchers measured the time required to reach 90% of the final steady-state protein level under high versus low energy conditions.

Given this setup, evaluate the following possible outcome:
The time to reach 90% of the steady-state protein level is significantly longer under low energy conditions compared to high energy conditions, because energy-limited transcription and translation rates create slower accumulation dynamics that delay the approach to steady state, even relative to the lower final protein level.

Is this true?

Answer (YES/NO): YES